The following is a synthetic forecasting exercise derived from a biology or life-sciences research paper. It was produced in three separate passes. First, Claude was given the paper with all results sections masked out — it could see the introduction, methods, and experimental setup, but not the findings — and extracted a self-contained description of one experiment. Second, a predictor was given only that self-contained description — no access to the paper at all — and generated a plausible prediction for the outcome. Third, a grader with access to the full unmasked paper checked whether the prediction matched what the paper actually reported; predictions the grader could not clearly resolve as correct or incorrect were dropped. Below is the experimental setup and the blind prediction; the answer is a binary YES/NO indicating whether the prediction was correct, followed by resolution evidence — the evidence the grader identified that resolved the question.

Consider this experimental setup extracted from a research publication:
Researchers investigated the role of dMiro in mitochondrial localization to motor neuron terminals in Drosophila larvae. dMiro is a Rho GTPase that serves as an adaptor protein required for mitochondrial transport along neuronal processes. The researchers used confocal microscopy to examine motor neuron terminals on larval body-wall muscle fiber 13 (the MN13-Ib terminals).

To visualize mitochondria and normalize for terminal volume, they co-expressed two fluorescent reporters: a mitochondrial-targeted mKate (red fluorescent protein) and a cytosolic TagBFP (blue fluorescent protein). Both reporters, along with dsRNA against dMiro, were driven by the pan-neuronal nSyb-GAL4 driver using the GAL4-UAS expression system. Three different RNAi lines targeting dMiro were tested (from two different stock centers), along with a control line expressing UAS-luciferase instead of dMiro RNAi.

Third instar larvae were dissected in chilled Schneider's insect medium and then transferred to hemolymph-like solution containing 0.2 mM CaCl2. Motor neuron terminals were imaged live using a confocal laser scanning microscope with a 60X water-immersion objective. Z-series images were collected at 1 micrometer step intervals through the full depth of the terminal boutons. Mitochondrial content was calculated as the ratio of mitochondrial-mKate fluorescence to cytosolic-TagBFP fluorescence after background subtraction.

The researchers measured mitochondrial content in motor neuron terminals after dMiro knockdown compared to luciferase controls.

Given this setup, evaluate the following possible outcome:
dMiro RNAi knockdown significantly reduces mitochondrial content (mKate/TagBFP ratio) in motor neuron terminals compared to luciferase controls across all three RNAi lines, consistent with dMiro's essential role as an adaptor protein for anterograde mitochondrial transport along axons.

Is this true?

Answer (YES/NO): NO